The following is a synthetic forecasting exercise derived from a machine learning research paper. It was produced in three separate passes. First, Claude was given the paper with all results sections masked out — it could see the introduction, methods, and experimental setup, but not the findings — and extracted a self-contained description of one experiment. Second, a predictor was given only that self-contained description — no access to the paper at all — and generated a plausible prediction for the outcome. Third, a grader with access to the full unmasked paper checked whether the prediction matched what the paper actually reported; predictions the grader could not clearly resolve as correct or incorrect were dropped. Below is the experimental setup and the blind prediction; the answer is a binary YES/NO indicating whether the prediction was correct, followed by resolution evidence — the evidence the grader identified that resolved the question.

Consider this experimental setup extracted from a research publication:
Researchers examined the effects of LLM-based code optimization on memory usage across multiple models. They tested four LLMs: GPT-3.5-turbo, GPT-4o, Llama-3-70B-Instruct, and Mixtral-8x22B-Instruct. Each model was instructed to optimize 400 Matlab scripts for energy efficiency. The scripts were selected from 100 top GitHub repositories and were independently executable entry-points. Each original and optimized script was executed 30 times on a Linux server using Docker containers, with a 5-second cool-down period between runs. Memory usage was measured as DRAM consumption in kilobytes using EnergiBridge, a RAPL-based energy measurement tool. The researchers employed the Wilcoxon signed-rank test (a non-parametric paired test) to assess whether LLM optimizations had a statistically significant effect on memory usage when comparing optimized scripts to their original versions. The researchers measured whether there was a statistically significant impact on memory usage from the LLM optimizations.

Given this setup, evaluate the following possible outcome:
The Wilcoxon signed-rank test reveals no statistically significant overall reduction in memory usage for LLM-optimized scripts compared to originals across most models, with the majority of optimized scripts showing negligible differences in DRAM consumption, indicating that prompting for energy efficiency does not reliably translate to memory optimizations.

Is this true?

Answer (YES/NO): NO